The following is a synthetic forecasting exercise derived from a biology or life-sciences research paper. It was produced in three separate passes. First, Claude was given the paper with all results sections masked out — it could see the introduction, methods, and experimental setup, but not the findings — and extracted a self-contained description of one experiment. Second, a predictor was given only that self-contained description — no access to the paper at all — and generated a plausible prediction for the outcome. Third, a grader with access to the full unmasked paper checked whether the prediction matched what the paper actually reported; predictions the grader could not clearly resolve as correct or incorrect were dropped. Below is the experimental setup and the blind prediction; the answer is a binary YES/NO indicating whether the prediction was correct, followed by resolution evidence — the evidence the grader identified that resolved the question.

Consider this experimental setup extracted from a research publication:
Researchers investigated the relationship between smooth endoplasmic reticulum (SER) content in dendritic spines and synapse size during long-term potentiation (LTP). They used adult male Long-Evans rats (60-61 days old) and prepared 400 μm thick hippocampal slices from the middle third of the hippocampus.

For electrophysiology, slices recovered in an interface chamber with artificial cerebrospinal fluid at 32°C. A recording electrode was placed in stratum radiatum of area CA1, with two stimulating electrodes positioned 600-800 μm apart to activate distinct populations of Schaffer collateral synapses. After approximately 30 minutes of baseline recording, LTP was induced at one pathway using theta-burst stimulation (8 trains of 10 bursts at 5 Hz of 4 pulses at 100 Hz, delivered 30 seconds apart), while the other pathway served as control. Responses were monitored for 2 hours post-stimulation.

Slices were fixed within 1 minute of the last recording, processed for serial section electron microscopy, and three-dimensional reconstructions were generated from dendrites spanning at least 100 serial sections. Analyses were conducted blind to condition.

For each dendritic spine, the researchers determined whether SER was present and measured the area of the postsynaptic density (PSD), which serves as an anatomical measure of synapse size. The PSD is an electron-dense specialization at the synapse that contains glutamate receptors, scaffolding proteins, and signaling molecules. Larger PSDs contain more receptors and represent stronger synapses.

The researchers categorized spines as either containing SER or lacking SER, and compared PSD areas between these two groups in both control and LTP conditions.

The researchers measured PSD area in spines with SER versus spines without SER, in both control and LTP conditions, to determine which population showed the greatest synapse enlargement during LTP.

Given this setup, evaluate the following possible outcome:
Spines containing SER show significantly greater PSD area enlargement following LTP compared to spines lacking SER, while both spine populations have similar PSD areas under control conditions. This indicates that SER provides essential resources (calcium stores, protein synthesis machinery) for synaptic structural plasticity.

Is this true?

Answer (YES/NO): NO